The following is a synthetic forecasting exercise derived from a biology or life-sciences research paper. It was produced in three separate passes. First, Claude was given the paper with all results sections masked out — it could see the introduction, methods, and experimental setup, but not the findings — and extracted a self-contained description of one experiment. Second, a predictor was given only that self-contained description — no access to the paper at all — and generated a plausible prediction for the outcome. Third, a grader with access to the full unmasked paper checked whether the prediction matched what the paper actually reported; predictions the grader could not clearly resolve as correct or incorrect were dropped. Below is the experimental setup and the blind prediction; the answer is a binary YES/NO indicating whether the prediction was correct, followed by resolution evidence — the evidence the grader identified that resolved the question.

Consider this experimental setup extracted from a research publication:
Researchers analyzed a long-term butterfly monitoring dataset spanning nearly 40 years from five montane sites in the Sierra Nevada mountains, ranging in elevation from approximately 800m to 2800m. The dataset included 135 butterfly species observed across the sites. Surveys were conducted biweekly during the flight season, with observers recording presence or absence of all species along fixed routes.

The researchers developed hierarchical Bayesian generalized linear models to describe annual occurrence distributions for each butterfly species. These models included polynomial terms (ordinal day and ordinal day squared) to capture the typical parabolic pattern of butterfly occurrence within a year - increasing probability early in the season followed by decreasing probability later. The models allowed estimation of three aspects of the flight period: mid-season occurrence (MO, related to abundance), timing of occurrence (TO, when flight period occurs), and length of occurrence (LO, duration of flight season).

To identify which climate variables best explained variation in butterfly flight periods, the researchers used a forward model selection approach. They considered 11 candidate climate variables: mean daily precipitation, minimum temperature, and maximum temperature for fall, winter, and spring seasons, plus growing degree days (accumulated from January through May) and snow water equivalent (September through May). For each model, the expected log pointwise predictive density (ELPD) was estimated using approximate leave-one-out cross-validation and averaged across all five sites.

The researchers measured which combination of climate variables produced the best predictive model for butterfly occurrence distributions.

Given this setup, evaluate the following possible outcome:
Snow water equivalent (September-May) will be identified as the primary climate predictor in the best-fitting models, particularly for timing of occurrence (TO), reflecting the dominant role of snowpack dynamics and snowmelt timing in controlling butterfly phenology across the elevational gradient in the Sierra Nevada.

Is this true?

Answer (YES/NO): NO